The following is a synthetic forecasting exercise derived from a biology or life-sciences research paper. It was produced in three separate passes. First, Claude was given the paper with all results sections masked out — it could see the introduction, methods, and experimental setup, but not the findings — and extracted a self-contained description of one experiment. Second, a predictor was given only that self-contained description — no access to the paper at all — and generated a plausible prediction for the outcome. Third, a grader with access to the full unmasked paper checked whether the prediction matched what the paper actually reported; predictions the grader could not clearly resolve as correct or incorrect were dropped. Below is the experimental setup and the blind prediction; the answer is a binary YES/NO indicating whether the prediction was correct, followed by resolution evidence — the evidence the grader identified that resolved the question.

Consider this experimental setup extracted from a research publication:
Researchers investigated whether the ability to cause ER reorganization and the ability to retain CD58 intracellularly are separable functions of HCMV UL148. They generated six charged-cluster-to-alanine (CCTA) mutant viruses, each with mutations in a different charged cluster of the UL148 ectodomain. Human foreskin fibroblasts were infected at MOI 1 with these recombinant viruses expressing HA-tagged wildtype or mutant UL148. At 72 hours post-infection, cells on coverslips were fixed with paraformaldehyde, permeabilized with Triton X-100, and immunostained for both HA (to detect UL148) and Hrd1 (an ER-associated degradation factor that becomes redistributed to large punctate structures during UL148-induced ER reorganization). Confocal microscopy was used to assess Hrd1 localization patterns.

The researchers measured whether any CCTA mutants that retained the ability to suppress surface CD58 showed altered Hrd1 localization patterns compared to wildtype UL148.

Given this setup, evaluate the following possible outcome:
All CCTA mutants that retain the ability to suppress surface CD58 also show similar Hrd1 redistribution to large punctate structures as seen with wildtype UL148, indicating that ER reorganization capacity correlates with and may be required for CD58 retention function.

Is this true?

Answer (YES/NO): NO